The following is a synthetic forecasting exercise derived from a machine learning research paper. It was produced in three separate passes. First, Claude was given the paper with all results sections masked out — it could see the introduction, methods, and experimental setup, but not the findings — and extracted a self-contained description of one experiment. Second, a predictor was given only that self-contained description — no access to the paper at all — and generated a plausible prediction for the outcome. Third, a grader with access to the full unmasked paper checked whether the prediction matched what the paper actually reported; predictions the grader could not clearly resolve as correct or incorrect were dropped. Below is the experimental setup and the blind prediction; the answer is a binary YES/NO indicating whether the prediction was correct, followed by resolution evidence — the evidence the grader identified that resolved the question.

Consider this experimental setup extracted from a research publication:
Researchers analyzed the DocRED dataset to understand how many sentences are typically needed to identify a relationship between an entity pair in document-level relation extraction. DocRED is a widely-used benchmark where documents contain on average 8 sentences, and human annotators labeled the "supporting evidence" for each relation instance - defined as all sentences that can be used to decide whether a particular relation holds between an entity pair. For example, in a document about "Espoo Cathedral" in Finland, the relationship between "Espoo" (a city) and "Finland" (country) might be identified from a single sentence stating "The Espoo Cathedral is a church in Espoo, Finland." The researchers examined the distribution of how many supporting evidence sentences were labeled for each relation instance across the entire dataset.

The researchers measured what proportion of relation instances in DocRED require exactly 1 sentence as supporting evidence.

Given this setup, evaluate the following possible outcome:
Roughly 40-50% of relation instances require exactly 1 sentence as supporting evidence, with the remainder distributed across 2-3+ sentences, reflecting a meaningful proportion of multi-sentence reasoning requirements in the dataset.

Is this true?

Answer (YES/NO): YES